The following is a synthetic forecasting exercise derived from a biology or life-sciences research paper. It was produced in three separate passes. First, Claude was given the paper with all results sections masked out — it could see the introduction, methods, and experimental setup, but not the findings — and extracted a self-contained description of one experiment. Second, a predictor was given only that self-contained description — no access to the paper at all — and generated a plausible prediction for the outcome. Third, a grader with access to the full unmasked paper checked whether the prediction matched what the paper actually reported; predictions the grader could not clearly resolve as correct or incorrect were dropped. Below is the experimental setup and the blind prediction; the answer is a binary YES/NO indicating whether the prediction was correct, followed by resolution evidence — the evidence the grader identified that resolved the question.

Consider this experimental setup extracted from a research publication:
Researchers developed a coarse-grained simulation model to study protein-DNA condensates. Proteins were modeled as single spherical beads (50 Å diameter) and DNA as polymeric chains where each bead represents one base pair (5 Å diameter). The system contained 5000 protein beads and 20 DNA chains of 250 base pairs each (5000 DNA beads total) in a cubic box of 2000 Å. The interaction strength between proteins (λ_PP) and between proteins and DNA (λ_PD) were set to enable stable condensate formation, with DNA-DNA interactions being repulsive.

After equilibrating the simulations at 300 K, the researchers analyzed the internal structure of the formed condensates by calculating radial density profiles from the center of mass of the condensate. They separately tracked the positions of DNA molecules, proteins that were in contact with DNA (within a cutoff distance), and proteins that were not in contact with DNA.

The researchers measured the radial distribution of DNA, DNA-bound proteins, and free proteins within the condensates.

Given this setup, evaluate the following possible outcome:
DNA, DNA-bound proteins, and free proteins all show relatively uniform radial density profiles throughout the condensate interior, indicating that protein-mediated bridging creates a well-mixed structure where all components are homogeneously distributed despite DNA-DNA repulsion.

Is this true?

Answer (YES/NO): NO